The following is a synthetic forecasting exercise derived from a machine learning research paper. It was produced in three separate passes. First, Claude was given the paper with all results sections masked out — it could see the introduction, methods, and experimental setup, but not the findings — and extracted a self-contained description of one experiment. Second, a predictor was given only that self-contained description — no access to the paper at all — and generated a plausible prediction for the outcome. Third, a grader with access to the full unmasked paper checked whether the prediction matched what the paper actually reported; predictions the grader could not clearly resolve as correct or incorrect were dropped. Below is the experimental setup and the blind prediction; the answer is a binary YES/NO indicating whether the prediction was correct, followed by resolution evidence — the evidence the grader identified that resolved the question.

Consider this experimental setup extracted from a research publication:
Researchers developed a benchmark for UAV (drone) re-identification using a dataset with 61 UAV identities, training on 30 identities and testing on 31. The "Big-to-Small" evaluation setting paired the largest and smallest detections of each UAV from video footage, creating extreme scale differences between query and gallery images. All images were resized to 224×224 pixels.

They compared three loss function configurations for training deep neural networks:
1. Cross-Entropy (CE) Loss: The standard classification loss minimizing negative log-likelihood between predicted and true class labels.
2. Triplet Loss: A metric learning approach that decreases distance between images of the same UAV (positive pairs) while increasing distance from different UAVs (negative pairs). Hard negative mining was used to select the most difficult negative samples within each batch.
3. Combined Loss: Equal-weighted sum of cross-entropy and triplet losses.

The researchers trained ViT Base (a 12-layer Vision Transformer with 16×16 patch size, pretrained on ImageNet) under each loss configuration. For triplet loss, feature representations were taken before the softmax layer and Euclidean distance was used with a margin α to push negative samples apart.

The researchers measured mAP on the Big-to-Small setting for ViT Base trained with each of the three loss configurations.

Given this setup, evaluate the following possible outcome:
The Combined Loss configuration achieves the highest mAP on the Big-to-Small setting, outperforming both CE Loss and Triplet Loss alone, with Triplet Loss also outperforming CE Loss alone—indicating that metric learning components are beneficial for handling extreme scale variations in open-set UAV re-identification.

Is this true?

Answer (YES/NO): NO